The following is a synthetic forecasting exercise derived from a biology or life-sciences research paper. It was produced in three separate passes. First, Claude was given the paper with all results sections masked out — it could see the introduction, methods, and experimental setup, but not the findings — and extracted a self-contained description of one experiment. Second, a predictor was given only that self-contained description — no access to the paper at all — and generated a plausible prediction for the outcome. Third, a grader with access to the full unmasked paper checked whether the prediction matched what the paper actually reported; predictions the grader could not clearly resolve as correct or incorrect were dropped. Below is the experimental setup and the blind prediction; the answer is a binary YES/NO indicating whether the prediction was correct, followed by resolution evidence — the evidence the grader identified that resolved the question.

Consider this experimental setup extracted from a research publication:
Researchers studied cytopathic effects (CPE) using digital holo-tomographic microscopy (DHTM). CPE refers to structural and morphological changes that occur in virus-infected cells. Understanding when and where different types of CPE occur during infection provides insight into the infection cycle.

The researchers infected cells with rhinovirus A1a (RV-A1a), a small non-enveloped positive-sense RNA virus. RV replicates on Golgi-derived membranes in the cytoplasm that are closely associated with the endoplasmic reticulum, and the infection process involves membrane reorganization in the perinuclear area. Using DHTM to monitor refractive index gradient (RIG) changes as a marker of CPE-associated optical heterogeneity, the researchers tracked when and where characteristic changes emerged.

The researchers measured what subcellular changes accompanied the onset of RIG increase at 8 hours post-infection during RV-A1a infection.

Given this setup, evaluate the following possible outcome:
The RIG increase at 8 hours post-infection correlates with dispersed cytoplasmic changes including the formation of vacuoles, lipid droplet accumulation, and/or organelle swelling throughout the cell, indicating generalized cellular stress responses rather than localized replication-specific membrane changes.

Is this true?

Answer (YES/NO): NO